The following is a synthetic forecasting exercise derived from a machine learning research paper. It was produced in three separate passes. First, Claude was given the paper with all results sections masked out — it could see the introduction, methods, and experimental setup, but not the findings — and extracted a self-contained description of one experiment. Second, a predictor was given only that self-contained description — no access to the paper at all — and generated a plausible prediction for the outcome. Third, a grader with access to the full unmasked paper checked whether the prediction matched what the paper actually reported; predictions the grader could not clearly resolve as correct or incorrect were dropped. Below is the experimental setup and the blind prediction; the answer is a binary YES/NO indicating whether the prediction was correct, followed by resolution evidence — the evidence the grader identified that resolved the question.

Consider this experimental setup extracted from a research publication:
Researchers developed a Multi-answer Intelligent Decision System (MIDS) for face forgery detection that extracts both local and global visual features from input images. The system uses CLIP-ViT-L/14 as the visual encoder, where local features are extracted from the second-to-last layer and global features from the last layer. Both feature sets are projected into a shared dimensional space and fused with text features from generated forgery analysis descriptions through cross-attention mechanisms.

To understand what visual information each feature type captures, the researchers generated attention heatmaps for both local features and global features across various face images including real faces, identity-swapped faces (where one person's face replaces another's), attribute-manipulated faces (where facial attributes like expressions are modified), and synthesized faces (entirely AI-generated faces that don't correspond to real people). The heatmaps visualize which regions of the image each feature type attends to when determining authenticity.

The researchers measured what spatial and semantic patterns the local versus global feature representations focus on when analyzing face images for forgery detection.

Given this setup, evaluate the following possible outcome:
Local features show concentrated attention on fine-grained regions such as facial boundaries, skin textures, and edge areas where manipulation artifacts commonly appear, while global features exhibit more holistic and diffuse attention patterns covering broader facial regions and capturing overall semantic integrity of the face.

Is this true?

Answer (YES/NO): NO